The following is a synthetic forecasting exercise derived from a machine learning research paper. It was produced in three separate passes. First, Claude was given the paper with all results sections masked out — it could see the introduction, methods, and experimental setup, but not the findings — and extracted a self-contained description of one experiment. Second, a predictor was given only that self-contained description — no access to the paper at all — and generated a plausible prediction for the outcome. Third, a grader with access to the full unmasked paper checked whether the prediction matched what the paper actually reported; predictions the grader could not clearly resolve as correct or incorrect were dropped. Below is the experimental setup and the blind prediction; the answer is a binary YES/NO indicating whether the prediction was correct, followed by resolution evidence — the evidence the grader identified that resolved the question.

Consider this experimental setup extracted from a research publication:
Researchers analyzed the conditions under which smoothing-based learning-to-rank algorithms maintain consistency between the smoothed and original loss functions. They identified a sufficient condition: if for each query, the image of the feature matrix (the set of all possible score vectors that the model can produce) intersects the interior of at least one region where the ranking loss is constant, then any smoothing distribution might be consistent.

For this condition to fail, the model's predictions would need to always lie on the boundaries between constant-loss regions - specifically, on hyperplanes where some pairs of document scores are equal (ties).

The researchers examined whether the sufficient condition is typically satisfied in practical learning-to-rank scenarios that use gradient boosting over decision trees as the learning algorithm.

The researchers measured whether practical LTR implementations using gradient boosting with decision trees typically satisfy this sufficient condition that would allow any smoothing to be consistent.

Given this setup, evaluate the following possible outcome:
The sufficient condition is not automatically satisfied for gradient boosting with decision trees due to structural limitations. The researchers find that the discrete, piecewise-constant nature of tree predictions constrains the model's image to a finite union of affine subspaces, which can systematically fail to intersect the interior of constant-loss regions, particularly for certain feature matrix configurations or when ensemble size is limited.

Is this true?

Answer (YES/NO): YES